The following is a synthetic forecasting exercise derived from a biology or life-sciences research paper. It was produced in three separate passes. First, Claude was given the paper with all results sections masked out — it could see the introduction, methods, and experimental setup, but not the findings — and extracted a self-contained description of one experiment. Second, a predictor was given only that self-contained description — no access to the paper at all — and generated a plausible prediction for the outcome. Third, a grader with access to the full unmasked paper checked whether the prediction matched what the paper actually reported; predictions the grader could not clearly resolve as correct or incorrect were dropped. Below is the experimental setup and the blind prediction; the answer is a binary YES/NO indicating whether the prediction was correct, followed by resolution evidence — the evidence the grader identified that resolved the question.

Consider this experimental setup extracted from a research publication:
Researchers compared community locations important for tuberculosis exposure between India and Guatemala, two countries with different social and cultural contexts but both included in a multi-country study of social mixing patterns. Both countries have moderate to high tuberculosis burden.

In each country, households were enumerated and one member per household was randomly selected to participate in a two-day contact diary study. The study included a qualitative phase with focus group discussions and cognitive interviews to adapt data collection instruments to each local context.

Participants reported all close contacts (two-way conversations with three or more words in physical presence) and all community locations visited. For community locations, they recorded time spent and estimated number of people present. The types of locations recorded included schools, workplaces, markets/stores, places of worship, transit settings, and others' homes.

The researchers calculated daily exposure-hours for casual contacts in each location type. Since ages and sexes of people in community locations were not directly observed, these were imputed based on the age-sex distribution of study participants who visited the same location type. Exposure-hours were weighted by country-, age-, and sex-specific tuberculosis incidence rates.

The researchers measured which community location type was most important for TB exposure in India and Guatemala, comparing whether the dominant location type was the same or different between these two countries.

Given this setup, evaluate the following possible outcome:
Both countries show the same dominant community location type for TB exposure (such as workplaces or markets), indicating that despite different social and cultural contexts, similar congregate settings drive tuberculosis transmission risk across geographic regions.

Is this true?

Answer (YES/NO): YES